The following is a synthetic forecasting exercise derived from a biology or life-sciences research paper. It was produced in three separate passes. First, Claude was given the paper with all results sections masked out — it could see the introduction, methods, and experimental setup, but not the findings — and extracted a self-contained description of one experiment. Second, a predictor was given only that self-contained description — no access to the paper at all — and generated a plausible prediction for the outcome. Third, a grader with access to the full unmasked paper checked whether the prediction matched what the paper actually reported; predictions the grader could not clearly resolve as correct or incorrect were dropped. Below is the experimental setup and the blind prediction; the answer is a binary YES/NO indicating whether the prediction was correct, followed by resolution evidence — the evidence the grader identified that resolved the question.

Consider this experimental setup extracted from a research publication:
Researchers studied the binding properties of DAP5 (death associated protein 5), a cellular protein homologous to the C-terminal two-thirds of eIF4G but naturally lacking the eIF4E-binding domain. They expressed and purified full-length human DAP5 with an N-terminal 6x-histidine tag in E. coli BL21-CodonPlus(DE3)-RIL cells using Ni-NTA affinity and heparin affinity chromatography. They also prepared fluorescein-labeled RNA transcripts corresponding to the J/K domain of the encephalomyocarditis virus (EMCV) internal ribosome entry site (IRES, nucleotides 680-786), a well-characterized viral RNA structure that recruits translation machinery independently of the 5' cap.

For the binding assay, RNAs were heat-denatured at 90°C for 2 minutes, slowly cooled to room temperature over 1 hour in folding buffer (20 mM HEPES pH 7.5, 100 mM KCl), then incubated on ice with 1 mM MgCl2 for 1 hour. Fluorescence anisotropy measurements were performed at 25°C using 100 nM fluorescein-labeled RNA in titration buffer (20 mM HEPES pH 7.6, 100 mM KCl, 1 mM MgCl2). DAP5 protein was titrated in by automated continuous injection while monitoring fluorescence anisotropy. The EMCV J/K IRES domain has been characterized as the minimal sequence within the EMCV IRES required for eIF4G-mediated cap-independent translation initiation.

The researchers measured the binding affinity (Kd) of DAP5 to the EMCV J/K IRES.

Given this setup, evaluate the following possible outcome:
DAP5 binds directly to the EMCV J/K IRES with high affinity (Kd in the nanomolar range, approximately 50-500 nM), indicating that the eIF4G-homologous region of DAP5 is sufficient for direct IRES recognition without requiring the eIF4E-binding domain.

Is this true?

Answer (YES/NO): NO